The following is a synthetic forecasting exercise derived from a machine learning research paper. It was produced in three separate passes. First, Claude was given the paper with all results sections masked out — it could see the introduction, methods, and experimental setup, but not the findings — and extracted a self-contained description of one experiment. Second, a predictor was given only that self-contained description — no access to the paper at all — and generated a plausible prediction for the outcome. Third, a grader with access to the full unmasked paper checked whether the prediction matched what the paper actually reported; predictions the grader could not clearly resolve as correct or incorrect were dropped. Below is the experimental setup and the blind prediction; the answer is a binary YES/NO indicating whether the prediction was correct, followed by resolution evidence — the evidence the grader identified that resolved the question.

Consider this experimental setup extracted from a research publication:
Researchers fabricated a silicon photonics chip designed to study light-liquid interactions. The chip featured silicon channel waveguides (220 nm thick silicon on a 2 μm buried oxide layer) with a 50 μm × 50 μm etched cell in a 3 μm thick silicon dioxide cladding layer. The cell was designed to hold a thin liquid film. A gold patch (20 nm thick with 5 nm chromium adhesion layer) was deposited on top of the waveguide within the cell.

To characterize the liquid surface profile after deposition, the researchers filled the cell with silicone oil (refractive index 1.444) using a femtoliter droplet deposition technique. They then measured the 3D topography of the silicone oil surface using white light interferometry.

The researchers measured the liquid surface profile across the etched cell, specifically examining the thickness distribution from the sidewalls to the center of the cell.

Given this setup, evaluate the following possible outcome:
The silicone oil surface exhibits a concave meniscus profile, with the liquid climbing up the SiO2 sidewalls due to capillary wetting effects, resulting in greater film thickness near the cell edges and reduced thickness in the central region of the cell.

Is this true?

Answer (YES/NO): YES